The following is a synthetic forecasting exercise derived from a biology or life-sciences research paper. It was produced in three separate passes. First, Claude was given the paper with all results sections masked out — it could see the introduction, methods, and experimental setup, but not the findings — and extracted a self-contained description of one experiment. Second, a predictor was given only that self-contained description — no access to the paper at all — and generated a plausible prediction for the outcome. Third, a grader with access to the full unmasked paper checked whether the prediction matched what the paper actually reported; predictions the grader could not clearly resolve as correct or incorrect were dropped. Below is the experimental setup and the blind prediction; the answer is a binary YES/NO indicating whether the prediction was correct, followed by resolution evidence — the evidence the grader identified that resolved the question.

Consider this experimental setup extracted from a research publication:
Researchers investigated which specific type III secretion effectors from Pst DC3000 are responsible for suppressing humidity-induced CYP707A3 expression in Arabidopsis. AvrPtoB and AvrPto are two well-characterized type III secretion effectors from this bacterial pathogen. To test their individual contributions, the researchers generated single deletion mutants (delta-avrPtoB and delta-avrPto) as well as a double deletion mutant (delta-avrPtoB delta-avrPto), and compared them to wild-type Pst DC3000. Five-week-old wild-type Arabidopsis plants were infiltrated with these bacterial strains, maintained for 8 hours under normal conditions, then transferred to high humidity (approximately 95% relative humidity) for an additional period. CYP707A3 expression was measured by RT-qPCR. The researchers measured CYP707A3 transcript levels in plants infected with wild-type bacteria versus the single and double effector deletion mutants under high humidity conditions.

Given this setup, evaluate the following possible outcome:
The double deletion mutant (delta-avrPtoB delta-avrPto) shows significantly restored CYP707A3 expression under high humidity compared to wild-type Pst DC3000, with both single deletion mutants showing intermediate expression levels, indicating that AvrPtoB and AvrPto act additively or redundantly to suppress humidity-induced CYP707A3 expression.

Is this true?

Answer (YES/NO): NO